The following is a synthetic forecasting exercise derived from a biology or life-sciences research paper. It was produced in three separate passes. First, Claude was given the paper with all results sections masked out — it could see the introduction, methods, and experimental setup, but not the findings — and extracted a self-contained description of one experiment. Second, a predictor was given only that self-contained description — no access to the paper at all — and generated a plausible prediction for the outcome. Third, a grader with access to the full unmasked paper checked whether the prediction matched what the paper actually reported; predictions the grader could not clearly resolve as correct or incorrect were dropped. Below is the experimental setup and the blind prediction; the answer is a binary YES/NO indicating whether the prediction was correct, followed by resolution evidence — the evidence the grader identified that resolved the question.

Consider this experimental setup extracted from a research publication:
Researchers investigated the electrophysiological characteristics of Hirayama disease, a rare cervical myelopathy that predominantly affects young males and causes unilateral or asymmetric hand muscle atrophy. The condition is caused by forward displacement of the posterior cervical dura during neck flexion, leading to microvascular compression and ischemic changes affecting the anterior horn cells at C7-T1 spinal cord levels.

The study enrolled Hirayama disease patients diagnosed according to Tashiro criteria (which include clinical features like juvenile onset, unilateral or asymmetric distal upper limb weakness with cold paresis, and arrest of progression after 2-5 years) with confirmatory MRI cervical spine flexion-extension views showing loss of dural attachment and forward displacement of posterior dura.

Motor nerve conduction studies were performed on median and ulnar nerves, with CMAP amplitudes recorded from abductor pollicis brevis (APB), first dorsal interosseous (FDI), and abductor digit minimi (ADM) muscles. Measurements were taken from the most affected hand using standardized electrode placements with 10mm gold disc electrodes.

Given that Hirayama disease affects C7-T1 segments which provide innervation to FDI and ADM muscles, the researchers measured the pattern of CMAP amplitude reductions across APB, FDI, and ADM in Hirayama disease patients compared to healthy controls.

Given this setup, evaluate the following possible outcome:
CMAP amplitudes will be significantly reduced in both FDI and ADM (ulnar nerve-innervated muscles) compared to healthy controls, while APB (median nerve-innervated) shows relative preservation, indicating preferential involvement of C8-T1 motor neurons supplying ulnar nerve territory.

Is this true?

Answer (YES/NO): YES